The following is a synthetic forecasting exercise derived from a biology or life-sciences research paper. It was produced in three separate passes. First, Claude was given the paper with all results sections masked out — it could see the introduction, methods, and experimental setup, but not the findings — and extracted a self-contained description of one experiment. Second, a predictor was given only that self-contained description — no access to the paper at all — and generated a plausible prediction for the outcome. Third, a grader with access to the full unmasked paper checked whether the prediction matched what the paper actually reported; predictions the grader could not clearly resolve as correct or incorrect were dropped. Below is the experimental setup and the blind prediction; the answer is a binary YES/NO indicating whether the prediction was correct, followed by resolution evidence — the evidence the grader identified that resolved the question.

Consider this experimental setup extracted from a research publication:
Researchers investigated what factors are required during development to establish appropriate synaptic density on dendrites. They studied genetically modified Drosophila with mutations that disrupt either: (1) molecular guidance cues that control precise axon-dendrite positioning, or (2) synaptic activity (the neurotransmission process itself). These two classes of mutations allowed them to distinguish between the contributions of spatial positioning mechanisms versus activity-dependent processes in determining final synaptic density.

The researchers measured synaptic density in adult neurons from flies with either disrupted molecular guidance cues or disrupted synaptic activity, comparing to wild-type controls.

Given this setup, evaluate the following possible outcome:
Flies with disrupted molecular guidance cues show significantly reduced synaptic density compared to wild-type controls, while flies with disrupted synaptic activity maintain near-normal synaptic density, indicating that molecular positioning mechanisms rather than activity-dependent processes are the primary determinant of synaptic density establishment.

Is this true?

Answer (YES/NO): NO